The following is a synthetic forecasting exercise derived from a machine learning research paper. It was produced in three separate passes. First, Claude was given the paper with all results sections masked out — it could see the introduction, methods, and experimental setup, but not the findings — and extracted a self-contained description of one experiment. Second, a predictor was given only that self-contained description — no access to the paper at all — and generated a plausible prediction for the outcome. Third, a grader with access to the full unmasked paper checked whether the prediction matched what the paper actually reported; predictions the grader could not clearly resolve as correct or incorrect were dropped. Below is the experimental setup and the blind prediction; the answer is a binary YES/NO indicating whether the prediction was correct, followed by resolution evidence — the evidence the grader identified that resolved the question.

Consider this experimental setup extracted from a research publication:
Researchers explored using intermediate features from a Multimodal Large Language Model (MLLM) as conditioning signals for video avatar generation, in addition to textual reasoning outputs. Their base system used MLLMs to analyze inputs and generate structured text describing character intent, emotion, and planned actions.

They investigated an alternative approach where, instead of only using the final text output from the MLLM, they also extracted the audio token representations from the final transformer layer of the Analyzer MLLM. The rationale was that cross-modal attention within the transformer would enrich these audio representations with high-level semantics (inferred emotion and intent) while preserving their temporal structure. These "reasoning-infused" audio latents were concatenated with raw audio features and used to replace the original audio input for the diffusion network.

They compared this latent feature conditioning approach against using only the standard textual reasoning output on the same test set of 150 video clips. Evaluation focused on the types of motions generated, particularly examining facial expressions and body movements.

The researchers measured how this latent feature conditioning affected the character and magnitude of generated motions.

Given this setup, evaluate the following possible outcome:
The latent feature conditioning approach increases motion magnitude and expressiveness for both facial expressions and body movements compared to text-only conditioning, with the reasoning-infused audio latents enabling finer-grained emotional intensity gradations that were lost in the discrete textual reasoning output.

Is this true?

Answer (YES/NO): NO